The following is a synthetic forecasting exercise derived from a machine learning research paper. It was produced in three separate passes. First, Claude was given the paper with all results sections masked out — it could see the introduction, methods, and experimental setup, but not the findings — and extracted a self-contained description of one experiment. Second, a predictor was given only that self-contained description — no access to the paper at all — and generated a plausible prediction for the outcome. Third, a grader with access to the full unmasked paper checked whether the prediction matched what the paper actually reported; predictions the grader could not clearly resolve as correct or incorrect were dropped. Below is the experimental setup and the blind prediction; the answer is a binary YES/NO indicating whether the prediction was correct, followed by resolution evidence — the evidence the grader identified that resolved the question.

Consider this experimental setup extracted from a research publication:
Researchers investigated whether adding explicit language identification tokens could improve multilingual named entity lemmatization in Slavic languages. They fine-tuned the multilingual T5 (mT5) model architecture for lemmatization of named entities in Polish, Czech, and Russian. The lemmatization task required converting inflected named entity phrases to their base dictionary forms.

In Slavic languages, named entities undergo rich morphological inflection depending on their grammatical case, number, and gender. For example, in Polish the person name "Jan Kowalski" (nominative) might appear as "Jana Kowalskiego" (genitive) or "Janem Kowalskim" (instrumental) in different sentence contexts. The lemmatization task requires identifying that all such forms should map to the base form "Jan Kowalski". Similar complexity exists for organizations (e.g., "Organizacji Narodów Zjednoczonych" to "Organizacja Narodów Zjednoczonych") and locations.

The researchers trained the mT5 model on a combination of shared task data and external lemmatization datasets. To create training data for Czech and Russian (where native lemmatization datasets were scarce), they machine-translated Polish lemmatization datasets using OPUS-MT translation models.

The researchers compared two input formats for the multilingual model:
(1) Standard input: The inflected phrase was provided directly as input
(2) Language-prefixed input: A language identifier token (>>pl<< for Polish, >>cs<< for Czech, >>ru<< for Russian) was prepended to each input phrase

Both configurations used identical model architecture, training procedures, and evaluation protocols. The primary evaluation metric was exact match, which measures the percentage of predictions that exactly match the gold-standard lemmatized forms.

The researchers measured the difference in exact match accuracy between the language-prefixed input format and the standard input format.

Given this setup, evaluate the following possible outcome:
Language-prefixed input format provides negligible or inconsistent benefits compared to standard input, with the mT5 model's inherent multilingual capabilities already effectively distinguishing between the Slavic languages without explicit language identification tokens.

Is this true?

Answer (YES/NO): NO